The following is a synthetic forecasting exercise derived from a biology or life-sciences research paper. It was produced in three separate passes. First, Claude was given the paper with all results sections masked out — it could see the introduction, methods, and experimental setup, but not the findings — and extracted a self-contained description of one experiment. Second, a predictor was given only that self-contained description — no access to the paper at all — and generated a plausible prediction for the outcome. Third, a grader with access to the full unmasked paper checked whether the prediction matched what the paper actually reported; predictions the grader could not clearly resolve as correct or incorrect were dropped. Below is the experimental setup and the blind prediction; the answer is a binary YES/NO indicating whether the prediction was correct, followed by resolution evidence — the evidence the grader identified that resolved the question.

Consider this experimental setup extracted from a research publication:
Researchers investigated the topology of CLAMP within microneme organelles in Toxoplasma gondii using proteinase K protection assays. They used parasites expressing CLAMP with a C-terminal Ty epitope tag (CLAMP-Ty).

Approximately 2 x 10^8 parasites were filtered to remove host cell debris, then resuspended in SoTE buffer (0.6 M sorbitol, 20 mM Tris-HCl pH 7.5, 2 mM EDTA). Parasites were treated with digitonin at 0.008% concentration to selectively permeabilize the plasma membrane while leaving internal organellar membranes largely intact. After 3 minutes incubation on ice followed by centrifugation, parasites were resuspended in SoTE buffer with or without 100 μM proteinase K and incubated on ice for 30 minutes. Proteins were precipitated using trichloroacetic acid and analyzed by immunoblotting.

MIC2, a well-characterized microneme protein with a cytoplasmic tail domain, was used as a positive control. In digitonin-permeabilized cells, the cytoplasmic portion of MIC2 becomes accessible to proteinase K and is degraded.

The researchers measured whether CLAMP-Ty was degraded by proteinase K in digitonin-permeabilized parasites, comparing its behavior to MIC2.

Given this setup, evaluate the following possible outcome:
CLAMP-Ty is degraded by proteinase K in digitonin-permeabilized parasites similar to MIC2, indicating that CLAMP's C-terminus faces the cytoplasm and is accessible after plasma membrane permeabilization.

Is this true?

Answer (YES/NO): YES